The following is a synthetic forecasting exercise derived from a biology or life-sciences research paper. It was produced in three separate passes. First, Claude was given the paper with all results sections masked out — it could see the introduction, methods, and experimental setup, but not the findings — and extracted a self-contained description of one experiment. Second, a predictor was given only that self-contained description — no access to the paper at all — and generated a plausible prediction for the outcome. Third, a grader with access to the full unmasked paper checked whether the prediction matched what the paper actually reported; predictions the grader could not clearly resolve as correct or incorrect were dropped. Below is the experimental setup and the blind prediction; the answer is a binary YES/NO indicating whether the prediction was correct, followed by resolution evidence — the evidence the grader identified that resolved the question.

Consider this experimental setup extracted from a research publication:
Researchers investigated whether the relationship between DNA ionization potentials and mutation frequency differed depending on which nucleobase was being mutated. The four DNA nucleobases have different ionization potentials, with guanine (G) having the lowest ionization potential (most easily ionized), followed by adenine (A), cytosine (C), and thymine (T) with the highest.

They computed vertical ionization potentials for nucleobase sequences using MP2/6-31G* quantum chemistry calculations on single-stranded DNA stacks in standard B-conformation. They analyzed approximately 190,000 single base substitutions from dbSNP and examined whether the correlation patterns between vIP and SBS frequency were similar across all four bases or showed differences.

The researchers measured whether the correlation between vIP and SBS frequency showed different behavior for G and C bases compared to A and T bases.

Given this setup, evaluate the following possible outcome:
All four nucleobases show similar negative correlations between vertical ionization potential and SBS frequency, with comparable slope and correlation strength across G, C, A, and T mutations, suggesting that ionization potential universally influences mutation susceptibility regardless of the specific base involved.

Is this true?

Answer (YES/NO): NO